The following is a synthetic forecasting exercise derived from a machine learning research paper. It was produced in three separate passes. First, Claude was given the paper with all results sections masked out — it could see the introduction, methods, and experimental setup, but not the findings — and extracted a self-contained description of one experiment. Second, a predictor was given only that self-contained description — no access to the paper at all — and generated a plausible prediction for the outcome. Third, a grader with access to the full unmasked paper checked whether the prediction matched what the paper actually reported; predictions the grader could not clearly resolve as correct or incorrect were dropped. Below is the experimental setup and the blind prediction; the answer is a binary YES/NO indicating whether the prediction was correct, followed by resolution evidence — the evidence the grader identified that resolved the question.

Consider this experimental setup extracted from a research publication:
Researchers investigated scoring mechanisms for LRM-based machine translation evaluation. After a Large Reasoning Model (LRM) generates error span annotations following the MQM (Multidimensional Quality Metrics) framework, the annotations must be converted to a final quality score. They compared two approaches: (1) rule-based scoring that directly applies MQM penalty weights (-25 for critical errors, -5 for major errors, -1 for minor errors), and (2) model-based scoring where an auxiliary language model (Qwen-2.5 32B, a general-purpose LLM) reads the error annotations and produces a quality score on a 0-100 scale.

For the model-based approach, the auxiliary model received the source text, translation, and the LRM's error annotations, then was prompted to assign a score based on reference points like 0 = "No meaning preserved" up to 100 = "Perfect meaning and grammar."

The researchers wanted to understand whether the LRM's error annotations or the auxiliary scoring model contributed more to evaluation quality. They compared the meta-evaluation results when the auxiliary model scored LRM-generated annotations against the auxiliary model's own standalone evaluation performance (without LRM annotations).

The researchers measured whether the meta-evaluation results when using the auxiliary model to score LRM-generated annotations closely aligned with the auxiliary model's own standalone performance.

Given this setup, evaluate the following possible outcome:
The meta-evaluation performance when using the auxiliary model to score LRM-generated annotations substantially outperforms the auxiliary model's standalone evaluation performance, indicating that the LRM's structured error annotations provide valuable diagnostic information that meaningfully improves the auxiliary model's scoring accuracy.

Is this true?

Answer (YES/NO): NO